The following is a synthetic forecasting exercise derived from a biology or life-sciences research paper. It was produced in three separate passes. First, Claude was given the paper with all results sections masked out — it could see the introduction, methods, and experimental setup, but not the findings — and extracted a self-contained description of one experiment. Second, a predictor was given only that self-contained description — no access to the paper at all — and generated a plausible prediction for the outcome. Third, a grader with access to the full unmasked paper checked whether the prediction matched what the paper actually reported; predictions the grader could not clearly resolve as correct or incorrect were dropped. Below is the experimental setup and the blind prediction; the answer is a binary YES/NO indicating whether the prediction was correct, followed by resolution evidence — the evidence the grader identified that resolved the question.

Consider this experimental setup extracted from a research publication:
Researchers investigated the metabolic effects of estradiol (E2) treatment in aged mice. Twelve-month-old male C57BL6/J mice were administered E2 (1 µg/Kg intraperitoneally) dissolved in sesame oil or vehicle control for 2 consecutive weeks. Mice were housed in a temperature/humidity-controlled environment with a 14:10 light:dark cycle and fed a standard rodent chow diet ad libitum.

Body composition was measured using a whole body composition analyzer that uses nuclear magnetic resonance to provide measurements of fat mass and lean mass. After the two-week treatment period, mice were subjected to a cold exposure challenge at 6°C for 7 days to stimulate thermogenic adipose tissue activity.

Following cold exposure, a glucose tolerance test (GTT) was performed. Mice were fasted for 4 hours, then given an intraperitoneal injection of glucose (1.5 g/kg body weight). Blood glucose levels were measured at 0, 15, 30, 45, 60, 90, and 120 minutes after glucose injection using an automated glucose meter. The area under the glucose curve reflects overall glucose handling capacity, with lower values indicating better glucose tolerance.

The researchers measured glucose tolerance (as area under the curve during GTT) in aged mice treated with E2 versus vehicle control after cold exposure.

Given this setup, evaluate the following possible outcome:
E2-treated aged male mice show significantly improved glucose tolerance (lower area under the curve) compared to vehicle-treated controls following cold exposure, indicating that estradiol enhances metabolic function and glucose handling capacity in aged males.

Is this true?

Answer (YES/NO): YES